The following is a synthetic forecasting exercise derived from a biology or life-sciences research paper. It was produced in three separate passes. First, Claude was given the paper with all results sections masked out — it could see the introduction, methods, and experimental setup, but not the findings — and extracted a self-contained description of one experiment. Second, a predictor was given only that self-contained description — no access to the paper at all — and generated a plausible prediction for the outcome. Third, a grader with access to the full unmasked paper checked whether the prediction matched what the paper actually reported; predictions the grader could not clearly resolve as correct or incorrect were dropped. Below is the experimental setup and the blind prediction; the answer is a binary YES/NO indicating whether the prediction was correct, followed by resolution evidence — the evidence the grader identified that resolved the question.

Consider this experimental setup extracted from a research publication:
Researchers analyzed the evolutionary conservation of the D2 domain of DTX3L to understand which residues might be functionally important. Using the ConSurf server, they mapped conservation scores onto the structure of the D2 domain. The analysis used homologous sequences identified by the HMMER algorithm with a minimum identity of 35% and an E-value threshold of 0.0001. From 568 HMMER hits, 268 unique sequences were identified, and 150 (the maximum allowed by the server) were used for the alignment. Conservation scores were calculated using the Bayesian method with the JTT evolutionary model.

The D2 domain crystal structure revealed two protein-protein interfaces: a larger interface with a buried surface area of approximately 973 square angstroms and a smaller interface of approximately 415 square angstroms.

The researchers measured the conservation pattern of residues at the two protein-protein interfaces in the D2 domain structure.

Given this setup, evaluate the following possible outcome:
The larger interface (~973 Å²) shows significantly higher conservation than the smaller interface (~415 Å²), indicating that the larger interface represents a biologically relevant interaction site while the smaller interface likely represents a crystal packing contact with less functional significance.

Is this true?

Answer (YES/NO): NO